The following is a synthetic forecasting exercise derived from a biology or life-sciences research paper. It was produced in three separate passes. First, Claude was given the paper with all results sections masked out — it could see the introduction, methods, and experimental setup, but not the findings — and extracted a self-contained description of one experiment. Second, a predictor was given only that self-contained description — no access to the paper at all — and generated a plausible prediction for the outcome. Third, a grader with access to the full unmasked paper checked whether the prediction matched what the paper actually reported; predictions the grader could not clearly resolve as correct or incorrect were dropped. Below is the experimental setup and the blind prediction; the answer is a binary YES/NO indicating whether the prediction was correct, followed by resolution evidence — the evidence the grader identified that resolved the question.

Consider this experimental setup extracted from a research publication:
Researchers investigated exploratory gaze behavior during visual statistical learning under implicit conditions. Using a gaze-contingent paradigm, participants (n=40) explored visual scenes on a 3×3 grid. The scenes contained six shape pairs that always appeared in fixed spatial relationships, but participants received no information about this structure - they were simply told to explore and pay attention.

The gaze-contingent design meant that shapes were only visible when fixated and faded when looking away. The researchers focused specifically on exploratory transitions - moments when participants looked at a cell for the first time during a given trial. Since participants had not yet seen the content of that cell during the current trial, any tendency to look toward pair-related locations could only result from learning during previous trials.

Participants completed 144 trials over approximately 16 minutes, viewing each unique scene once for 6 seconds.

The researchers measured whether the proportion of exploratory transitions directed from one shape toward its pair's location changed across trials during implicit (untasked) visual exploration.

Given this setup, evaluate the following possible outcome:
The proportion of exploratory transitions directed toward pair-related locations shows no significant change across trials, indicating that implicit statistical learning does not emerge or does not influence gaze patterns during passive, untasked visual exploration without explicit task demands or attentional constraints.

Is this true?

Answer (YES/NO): YES